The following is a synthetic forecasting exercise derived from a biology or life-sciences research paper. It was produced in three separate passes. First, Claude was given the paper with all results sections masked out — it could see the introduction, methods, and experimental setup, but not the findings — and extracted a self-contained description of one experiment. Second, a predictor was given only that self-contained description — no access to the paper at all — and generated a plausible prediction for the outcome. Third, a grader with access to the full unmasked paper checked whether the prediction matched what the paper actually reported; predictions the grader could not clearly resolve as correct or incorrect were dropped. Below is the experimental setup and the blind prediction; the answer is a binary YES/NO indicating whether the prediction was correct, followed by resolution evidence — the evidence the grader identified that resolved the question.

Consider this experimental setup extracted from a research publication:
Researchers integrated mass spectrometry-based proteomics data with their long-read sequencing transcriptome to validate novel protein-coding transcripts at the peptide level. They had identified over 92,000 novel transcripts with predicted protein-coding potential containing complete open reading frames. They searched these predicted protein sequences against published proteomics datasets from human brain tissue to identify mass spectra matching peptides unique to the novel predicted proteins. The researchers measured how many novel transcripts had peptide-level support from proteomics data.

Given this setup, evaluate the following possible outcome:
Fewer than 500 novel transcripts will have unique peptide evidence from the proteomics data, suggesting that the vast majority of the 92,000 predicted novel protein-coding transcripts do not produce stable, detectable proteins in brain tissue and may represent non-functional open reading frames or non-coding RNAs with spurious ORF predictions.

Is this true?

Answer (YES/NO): NO